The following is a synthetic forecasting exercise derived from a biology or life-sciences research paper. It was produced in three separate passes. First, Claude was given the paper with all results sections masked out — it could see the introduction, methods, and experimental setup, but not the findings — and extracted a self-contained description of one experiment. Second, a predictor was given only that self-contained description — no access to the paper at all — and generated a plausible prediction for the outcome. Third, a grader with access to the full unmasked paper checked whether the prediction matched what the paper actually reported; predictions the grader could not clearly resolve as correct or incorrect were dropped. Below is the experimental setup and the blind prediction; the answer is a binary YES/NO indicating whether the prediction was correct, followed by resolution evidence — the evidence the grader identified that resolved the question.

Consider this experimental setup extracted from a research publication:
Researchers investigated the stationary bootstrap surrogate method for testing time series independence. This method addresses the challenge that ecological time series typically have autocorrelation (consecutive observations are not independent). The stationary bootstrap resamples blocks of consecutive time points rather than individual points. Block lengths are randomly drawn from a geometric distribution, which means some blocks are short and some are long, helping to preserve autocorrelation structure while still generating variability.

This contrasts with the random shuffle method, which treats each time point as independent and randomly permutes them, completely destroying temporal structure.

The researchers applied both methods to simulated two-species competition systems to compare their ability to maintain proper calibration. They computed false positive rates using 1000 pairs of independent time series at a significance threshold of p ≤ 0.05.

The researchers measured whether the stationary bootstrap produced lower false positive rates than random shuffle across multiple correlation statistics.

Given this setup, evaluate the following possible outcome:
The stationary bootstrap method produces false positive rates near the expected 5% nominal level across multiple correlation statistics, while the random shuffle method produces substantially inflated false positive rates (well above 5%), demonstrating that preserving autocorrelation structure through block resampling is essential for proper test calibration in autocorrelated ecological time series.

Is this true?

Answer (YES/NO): NO